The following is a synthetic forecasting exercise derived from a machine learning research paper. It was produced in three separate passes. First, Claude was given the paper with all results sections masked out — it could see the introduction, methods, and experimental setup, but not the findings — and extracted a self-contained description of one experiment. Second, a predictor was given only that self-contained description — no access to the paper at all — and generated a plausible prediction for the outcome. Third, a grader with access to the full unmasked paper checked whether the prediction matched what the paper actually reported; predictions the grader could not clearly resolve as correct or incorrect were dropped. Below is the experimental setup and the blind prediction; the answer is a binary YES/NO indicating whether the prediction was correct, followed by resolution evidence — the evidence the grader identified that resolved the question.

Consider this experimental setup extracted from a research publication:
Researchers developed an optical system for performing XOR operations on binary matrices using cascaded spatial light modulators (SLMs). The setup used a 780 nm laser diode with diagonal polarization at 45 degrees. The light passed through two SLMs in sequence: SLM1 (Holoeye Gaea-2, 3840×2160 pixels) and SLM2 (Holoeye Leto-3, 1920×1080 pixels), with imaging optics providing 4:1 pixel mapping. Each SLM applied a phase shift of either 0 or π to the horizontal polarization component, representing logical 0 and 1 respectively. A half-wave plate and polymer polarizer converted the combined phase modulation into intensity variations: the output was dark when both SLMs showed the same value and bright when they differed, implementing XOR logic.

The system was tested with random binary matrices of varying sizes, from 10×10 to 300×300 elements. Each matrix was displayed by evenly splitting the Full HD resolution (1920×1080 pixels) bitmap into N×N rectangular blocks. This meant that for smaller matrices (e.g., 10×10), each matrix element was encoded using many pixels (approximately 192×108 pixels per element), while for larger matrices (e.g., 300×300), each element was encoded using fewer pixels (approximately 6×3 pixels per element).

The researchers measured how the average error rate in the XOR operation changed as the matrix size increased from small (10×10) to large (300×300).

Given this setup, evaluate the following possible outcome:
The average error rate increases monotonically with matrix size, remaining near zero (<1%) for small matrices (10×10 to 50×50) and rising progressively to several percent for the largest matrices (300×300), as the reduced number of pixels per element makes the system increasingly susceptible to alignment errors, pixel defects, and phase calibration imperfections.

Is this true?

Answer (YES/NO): NO